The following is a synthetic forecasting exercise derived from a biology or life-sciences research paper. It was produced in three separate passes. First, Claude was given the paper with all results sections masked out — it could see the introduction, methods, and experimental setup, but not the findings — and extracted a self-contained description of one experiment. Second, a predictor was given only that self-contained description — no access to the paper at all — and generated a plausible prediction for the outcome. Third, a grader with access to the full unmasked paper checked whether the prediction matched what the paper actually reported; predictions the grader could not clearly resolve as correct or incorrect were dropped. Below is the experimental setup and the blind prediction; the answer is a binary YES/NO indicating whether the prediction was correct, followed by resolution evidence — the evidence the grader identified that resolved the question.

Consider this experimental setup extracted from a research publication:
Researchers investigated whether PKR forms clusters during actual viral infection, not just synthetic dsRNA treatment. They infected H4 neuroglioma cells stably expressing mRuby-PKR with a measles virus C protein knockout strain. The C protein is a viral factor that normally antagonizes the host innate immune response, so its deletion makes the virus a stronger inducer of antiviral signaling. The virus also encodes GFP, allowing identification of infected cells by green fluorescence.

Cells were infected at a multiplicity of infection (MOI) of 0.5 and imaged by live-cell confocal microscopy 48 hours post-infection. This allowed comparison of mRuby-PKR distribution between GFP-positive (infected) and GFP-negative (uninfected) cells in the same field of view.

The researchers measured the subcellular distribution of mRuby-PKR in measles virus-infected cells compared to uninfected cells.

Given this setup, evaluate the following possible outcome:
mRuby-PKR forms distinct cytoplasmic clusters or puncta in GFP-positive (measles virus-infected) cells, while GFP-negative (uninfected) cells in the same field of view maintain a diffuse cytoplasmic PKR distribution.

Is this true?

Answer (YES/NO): YES